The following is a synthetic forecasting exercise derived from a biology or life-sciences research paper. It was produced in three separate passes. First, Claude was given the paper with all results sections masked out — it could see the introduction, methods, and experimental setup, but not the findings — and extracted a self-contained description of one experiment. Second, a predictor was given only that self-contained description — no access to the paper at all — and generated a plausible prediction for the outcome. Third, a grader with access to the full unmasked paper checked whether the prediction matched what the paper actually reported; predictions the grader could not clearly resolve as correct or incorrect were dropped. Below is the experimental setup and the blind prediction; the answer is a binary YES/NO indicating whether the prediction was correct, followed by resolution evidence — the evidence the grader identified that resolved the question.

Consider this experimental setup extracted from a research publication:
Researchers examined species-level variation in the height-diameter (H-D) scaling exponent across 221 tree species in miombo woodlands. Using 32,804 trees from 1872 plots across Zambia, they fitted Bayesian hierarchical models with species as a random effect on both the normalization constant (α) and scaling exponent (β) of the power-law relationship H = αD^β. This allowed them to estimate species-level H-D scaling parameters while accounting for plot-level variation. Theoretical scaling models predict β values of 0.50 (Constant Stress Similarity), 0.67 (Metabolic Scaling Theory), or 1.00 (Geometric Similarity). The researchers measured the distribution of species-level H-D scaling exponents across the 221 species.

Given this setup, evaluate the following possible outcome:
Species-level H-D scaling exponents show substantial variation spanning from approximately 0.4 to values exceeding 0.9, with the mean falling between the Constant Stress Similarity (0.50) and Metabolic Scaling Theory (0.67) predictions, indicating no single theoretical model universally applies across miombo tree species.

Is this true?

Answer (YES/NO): NO